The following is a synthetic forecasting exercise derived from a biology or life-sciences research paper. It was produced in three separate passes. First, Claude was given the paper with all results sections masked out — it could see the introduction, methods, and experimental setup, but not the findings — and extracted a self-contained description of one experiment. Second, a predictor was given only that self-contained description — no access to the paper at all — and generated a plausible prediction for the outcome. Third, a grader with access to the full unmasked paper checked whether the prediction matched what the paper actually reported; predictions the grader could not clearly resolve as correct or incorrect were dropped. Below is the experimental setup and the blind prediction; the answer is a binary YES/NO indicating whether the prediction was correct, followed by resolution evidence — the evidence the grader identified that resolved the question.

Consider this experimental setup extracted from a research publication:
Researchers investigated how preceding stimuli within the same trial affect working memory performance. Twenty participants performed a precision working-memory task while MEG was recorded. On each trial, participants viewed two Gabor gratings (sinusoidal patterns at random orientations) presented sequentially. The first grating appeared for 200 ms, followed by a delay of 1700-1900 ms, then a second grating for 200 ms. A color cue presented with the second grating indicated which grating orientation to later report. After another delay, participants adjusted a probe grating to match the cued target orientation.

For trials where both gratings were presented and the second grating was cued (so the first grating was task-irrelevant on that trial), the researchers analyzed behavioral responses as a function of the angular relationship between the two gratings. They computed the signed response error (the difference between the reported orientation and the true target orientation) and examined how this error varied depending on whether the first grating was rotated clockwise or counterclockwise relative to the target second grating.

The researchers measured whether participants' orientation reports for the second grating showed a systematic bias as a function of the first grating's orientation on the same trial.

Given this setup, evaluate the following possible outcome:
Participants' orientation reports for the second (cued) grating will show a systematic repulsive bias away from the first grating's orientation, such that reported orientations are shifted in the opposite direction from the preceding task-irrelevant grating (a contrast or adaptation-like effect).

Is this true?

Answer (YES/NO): YES